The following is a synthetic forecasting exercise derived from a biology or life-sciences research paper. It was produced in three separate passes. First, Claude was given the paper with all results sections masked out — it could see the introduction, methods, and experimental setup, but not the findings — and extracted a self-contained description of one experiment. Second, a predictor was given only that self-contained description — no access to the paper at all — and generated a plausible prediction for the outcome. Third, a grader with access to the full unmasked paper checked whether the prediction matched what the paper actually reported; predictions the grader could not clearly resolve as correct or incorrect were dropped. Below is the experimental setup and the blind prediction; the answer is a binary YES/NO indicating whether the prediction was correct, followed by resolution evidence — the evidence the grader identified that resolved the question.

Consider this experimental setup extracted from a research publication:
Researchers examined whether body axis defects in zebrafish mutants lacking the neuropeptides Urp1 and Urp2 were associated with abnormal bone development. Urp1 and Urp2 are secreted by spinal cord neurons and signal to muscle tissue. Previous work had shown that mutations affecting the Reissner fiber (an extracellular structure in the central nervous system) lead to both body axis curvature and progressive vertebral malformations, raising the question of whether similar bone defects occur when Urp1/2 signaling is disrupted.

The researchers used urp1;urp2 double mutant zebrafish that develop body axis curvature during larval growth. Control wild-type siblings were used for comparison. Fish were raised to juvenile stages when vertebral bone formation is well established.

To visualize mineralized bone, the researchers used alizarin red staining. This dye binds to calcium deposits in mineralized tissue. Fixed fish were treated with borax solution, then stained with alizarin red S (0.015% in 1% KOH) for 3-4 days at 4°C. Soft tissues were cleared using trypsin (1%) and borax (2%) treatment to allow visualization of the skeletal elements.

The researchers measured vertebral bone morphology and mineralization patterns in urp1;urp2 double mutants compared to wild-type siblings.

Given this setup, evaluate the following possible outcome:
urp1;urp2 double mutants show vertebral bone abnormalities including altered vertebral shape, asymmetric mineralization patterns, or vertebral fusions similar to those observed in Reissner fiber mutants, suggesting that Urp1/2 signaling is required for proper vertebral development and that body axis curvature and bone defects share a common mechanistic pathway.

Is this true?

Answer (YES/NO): NO